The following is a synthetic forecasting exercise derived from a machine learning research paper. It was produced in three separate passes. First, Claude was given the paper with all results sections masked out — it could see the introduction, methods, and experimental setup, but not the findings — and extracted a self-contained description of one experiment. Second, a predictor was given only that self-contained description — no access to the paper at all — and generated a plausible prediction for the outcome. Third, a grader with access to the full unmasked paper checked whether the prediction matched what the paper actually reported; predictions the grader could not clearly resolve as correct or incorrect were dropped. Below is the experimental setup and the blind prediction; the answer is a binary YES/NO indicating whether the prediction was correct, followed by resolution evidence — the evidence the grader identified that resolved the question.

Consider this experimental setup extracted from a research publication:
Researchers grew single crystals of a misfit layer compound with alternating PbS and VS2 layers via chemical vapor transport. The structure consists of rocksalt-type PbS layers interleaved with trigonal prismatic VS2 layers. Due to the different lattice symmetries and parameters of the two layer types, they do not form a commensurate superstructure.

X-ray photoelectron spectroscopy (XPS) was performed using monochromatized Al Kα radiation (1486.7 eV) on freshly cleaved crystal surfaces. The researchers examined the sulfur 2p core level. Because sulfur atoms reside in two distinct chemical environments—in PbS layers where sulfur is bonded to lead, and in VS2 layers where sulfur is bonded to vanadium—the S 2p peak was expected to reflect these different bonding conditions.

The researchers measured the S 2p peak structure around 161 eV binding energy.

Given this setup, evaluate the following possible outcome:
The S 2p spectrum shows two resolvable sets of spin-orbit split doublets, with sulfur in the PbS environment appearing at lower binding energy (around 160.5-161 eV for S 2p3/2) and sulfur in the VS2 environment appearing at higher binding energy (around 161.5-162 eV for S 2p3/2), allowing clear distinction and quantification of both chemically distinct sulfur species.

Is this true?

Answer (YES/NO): NO